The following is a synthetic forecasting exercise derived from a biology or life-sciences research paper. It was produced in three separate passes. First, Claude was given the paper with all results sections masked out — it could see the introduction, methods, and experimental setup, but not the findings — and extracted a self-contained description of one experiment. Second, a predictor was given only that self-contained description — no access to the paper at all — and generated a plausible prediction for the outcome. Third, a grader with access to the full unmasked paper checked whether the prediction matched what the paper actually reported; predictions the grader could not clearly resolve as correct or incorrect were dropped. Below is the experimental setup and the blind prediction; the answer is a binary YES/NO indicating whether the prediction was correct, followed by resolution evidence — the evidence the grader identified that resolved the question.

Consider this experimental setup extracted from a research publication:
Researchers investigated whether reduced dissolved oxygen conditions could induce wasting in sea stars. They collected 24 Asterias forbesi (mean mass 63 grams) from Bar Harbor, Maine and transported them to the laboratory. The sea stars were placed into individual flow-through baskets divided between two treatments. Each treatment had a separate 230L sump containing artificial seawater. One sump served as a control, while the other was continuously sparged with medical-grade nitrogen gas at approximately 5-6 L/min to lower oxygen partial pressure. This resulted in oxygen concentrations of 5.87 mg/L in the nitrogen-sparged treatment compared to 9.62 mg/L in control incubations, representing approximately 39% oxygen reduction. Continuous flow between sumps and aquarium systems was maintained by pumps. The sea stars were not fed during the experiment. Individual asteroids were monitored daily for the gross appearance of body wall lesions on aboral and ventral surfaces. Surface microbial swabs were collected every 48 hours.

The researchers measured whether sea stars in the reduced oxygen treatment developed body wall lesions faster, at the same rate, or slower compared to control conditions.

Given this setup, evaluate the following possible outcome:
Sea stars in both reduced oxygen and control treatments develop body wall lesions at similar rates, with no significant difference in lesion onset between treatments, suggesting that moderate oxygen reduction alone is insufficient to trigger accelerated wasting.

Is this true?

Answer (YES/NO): NO